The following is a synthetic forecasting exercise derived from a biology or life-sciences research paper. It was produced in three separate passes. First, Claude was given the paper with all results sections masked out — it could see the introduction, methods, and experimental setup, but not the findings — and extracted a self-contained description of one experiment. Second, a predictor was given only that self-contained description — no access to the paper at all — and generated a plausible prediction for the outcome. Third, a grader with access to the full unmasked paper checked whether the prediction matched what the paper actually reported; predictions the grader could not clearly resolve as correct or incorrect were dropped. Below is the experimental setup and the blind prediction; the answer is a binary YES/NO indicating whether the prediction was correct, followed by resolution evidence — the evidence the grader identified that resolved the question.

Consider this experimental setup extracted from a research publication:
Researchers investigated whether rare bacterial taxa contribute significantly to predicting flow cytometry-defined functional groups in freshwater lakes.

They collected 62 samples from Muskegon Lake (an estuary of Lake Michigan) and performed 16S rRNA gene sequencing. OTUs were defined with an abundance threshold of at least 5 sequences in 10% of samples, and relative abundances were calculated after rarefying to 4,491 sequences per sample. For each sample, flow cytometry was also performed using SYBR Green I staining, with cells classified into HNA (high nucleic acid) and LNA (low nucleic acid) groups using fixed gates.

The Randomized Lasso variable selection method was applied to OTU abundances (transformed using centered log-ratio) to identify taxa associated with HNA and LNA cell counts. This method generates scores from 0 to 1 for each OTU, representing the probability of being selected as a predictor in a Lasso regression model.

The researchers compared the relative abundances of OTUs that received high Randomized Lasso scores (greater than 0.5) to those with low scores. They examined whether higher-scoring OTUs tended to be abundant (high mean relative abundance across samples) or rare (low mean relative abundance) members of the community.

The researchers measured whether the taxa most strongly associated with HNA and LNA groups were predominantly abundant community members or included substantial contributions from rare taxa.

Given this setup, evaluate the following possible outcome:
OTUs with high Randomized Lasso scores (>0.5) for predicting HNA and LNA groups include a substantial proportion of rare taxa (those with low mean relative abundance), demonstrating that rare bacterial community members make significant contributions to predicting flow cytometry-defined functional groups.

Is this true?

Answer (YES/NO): YES